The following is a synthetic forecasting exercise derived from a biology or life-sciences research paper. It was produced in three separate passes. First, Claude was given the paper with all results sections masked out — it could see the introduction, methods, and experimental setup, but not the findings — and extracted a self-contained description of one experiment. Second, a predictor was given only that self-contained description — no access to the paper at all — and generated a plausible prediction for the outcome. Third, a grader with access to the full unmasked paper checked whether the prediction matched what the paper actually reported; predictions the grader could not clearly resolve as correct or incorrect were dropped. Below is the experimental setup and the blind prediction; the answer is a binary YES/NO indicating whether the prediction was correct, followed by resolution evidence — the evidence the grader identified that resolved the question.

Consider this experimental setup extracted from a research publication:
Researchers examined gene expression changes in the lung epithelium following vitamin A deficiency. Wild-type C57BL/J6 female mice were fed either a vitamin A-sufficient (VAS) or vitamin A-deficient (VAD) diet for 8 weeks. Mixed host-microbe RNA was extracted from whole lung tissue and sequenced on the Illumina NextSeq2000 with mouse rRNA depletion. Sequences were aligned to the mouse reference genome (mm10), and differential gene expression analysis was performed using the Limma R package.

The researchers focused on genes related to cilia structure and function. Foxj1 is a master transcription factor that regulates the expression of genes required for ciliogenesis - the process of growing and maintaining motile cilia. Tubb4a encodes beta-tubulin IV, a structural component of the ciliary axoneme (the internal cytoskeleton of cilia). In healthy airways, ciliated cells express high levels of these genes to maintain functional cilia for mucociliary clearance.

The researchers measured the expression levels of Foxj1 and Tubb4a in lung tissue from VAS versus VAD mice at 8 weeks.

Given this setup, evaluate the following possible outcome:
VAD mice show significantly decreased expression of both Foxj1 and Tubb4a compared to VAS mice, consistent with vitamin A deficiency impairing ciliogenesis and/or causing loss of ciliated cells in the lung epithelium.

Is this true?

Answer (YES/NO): NO